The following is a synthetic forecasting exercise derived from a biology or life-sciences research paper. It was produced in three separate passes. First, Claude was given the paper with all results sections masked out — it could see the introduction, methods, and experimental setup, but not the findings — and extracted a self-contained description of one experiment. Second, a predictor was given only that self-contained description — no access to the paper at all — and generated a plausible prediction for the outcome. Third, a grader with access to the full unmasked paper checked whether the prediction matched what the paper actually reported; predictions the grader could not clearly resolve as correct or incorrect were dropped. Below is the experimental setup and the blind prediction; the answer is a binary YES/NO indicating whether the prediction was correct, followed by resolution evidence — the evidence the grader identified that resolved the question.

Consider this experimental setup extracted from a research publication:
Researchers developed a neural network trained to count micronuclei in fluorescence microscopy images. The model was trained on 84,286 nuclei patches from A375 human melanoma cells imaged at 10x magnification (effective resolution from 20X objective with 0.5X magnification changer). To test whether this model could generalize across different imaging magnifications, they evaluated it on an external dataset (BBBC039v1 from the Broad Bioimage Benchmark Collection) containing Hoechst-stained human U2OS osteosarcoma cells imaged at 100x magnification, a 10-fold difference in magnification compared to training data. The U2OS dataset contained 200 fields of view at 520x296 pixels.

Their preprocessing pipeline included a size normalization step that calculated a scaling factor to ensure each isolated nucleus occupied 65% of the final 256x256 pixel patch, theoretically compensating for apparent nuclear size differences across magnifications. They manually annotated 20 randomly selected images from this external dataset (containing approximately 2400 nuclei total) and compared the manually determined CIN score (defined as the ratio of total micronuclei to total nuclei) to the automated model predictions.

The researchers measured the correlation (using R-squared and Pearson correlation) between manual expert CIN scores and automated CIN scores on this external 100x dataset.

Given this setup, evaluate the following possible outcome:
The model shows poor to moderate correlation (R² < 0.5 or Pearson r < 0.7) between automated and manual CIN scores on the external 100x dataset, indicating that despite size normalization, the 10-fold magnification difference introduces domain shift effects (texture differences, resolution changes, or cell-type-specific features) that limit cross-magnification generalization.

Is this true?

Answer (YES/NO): NO